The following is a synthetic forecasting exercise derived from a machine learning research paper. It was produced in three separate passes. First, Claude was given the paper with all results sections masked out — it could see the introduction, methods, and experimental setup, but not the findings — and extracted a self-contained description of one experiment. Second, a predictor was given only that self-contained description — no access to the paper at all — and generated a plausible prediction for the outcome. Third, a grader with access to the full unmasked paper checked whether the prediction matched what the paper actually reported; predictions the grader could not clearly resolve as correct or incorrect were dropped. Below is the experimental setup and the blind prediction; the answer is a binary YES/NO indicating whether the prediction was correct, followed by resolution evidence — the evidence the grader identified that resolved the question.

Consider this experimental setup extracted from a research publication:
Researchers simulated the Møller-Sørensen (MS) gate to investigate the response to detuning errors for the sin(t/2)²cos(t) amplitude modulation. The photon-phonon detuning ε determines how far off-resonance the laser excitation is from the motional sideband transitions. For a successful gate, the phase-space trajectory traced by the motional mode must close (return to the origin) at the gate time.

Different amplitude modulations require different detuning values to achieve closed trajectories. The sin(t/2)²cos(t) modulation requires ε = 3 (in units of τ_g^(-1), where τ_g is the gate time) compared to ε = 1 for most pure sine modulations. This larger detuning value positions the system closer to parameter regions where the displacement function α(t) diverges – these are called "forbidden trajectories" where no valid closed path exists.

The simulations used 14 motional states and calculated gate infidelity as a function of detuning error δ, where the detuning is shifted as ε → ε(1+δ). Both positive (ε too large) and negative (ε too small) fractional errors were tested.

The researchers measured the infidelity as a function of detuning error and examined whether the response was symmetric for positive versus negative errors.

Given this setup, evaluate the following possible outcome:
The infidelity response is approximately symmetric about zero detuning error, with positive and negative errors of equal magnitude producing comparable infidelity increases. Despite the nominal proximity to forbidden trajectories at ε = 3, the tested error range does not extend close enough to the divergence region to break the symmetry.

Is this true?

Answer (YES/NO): NO